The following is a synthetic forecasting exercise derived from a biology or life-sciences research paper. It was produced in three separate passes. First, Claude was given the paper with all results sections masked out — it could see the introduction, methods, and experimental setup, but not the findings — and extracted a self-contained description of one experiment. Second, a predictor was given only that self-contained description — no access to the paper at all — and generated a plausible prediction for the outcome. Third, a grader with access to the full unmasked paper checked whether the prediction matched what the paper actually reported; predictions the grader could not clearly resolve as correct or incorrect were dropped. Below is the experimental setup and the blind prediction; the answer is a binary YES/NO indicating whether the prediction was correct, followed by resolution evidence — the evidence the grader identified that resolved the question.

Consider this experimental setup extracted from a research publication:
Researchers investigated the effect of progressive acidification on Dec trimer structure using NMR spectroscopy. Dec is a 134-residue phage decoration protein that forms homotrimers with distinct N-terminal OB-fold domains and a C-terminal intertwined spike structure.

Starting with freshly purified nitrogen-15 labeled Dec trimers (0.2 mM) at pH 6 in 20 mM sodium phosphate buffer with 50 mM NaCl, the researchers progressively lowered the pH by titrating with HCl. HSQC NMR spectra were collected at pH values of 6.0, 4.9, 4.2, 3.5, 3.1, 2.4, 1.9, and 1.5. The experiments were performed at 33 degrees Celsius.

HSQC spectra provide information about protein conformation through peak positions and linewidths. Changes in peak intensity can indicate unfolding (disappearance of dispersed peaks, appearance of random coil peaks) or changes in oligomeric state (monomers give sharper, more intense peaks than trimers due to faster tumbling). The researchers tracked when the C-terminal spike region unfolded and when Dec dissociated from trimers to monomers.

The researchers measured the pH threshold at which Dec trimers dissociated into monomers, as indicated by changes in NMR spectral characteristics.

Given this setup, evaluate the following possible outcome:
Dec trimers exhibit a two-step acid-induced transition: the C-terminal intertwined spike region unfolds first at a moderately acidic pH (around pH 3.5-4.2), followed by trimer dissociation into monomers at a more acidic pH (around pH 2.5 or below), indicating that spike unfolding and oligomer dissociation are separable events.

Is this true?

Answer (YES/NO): NO